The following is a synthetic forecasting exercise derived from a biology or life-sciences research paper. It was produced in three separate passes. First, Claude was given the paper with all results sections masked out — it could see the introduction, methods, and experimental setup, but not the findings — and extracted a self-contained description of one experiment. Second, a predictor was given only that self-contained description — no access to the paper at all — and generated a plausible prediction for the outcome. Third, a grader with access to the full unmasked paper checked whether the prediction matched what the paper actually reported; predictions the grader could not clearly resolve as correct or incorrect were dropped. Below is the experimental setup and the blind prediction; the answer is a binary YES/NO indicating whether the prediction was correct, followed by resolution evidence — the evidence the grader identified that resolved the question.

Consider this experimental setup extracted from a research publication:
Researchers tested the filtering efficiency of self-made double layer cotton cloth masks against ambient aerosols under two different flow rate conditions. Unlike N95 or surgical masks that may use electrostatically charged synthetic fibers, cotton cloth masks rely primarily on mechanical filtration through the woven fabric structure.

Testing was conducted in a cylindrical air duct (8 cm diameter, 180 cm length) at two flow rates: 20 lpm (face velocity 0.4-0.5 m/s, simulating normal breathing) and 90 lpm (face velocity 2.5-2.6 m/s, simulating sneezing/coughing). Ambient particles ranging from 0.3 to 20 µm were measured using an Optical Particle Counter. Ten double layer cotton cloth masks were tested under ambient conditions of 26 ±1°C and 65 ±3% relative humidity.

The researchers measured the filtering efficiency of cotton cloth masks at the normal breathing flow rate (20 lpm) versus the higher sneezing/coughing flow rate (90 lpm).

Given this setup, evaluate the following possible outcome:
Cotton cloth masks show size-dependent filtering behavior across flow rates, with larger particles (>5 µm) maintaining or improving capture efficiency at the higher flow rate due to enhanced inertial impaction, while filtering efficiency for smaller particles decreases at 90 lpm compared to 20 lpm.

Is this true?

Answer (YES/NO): NO